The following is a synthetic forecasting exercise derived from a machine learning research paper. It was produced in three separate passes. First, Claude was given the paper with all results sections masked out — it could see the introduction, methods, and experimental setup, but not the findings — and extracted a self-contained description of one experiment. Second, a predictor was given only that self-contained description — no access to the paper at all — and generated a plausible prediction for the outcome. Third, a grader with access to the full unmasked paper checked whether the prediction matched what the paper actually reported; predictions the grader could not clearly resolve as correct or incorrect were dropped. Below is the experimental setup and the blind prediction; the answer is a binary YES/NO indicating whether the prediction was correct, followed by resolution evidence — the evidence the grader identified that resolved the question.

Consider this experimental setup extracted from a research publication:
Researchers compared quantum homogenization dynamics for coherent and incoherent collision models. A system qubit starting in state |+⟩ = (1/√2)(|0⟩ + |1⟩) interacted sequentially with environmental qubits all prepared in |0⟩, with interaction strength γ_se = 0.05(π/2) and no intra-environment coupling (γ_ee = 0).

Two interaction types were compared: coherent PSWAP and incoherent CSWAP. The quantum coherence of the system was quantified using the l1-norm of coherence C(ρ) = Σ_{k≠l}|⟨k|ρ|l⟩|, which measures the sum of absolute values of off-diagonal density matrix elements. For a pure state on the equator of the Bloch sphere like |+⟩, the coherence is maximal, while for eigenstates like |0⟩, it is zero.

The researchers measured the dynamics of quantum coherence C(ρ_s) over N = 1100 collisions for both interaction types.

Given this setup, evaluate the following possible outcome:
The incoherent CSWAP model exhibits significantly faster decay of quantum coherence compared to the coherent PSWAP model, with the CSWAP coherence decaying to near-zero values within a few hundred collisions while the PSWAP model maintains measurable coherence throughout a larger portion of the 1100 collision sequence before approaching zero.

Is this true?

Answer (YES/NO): NO